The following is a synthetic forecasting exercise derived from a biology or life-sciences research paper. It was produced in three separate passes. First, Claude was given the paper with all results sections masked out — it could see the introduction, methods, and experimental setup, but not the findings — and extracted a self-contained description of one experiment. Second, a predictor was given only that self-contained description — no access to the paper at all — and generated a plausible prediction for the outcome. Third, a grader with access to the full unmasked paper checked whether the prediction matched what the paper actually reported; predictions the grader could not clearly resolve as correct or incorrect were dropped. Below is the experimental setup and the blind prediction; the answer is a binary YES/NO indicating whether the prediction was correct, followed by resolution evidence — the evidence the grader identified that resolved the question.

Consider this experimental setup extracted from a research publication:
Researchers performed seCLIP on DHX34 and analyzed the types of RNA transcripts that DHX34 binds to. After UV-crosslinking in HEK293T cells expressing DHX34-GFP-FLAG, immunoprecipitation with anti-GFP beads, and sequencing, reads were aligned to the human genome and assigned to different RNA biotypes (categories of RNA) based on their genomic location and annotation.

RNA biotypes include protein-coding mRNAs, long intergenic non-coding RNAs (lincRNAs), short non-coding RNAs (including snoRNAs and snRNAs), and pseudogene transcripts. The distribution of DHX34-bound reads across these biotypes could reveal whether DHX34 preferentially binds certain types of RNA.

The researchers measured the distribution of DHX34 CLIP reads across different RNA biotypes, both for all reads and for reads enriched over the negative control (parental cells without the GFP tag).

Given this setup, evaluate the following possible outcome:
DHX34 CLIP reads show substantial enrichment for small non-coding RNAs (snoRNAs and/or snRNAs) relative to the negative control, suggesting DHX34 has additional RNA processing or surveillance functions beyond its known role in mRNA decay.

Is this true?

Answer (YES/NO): NO